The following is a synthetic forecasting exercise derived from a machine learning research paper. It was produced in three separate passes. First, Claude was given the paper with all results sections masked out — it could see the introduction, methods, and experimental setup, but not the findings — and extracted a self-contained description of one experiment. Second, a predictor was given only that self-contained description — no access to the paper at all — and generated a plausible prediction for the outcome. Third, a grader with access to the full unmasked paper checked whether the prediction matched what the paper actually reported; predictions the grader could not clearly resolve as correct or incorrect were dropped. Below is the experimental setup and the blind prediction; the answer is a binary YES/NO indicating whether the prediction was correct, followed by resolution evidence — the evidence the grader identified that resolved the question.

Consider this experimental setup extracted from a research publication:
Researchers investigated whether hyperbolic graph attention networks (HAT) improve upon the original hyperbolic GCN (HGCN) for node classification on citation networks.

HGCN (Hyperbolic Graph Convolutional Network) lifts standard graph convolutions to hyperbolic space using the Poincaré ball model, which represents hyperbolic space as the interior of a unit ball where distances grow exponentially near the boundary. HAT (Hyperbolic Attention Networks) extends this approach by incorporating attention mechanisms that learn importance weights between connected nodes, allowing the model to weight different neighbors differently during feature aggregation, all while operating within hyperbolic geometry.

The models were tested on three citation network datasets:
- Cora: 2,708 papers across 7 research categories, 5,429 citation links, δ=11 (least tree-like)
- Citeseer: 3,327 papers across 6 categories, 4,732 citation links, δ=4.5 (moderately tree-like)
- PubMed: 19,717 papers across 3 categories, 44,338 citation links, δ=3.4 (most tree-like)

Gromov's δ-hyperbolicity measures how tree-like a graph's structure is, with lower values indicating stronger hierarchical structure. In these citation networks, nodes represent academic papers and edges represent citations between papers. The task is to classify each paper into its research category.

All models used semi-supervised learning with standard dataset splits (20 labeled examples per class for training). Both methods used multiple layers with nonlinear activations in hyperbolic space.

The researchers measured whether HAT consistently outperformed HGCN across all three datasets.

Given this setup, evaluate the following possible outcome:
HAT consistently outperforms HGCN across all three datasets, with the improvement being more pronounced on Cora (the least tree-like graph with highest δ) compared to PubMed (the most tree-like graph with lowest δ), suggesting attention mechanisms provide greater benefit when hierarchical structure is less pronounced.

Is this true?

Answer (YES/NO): YES